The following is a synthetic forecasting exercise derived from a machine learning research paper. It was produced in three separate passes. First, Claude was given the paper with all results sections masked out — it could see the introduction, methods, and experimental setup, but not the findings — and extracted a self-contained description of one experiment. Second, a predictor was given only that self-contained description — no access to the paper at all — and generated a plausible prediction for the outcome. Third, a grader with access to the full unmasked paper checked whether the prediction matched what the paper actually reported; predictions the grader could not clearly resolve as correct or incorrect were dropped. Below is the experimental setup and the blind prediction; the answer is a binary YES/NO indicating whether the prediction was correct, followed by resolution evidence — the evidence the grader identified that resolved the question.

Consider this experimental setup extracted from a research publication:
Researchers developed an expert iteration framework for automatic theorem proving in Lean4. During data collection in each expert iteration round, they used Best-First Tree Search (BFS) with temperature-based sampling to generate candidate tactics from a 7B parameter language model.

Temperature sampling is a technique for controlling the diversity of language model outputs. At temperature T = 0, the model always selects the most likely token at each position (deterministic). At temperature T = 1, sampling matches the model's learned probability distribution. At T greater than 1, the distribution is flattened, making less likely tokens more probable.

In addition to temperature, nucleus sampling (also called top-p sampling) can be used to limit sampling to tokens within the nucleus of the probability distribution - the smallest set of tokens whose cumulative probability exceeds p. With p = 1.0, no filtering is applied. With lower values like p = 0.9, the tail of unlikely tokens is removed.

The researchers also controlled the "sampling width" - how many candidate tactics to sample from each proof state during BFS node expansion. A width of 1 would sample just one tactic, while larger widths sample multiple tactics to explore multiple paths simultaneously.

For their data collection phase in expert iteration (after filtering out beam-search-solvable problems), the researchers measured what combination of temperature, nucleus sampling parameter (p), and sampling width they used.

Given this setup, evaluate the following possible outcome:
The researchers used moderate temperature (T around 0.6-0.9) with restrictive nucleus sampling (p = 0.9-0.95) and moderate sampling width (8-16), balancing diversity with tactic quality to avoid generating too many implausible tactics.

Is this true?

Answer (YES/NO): NO